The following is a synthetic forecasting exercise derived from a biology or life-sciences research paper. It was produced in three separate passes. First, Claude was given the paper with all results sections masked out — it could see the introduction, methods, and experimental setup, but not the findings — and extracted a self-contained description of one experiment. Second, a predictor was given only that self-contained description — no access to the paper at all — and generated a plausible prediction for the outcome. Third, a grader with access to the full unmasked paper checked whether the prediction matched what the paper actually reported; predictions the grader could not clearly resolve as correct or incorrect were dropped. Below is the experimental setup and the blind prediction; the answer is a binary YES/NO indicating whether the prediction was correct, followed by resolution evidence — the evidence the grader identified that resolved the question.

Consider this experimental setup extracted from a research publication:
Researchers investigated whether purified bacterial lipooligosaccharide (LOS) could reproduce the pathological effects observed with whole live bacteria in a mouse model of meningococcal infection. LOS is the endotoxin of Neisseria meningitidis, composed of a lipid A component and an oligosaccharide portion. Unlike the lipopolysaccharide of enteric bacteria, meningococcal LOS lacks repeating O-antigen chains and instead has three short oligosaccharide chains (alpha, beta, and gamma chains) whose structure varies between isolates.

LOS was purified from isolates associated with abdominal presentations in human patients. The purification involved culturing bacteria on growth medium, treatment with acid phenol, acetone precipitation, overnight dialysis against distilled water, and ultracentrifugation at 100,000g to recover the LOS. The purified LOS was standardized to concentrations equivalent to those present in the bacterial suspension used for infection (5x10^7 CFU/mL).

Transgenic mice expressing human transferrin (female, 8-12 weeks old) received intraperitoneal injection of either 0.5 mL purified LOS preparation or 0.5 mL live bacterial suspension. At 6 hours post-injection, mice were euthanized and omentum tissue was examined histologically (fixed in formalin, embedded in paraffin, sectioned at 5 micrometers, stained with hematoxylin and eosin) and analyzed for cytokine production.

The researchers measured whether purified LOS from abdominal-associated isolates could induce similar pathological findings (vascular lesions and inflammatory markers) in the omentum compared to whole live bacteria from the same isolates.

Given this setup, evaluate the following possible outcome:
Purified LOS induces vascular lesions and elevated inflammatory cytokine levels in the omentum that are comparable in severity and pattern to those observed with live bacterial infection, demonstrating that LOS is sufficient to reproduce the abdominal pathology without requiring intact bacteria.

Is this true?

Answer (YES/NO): NO